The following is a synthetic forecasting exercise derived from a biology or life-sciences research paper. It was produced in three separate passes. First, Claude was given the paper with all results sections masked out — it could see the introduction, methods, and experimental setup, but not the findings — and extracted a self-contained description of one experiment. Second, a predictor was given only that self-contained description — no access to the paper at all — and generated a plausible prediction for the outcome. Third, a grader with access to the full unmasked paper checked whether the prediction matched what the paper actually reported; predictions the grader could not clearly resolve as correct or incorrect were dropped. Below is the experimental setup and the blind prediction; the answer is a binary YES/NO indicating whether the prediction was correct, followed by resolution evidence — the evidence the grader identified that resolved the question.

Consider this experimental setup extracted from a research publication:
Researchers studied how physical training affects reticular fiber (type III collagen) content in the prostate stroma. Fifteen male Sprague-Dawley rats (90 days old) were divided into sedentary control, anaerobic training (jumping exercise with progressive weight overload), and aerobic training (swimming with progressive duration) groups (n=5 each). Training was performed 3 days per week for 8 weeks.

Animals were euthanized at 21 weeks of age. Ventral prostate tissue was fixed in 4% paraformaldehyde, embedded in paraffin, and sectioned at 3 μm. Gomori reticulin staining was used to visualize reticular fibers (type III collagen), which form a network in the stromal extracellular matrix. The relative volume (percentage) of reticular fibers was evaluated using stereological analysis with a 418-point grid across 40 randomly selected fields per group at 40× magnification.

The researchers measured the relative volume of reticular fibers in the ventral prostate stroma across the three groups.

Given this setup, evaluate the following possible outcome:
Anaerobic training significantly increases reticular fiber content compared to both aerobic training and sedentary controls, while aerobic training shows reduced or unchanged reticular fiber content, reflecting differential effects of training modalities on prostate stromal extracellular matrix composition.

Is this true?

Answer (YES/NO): NO